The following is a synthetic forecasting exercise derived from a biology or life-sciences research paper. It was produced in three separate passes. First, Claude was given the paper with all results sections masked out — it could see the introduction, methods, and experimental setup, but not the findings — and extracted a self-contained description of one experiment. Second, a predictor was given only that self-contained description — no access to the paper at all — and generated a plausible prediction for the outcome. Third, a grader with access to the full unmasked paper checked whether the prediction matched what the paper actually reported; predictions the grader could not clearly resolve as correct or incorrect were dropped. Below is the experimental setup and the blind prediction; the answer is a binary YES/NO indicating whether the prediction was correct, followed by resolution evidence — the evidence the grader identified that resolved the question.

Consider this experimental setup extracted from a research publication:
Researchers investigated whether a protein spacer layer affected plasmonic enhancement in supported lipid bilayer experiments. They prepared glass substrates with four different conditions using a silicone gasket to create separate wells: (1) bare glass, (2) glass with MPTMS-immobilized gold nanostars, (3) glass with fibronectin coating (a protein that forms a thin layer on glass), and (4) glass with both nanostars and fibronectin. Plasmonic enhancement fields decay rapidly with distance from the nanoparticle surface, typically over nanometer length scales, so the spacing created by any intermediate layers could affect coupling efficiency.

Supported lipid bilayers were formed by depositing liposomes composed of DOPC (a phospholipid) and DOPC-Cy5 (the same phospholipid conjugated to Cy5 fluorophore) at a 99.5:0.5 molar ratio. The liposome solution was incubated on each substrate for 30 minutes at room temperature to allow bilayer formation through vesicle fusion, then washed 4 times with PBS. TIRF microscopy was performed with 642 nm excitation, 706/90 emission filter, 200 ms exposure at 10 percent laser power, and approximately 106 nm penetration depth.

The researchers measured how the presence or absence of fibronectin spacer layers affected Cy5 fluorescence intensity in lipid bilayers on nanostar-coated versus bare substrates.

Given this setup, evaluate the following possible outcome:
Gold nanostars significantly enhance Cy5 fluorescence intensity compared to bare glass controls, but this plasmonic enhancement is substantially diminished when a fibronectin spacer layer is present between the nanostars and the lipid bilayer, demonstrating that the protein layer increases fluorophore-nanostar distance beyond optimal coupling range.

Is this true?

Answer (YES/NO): YES